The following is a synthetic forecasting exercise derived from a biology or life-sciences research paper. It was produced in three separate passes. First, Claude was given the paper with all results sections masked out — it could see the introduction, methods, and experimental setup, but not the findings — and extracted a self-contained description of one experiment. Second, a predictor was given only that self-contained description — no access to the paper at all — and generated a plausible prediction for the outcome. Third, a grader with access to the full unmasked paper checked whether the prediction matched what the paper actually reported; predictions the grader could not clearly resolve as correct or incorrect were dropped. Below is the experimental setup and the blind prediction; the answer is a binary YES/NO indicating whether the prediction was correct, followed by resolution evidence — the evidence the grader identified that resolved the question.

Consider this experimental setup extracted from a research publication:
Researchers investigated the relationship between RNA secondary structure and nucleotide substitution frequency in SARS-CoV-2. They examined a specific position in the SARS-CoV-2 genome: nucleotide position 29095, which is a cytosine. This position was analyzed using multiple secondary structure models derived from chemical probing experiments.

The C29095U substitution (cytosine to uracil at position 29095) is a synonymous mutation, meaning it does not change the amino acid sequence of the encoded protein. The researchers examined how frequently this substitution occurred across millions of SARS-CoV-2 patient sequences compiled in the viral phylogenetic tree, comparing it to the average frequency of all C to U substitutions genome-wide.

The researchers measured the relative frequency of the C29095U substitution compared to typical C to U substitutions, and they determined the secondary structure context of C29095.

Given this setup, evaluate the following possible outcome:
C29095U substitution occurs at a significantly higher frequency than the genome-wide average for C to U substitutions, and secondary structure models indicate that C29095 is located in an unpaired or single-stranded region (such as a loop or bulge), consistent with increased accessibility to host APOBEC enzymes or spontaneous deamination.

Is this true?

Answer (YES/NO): YES